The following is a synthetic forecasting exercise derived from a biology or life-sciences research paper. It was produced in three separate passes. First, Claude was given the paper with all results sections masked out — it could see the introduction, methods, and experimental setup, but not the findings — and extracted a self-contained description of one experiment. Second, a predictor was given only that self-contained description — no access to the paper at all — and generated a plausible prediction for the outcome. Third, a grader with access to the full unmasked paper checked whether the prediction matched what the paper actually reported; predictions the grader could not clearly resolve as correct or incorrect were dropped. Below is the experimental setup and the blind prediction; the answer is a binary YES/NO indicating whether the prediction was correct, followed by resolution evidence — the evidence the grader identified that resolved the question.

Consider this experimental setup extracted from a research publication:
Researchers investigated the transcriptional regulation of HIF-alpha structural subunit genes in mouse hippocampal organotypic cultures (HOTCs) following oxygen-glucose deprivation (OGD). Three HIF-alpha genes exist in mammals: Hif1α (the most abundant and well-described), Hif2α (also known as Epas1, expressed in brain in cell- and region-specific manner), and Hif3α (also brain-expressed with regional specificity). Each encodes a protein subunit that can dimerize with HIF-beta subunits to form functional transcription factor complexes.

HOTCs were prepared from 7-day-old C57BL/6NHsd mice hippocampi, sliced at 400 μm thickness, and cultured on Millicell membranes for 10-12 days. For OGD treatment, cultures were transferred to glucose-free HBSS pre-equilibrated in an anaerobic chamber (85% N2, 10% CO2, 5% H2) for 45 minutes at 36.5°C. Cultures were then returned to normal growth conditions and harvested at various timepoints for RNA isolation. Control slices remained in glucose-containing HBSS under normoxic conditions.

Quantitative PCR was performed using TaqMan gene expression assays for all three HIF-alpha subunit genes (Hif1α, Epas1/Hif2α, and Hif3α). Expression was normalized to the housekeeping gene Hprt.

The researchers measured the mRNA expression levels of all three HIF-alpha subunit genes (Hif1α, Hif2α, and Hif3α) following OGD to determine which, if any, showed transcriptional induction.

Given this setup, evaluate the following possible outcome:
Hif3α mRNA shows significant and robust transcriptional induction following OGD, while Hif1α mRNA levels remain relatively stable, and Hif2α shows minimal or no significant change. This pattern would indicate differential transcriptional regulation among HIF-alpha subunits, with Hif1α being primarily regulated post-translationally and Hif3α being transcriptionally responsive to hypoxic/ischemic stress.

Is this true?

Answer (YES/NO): NO